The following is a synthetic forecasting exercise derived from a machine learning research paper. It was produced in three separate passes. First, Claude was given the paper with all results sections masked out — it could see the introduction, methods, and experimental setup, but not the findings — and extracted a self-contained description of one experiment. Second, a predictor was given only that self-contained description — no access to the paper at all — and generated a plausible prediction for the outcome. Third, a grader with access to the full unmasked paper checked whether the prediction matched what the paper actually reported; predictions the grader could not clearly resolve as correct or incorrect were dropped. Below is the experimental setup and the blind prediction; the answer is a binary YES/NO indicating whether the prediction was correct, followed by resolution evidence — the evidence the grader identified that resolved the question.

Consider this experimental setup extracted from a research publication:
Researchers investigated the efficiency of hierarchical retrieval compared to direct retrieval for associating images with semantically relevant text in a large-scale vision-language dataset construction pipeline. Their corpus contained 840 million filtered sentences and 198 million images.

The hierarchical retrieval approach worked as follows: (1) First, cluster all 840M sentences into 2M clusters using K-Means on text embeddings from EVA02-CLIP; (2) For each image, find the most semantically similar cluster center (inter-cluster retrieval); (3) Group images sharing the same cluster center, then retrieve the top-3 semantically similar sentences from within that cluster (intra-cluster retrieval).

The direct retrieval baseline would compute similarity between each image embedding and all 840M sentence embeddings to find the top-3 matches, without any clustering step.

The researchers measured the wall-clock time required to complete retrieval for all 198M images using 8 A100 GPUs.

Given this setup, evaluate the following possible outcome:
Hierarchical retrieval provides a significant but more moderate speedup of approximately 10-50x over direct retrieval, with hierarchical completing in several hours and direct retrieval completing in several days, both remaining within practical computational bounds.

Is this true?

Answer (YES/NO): NO